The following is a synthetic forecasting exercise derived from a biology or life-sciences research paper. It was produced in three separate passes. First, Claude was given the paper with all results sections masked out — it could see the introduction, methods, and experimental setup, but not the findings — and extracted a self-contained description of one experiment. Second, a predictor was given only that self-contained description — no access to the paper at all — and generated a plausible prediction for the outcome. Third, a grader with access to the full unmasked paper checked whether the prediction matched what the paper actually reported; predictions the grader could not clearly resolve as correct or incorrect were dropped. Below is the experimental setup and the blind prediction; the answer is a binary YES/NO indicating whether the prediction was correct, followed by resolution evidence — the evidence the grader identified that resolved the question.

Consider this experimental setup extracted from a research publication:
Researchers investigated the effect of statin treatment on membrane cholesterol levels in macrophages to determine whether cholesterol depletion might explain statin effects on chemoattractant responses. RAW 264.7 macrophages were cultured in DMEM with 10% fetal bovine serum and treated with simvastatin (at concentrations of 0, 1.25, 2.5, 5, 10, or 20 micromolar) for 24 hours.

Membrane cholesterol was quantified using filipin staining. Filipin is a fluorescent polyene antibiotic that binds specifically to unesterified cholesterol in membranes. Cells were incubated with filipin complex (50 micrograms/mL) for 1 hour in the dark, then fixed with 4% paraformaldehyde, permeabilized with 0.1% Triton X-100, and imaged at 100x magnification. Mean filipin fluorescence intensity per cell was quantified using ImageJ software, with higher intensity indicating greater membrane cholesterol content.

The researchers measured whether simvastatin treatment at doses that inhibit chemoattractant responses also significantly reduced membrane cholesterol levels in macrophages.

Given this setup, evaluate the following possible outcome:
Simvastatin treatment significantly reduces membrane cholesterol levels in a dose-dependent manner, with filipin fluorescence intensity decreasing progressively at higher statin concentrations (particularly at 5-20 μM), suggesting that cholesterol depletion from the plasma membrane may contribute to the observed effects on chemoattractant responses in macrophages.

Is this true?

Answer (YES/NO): NO